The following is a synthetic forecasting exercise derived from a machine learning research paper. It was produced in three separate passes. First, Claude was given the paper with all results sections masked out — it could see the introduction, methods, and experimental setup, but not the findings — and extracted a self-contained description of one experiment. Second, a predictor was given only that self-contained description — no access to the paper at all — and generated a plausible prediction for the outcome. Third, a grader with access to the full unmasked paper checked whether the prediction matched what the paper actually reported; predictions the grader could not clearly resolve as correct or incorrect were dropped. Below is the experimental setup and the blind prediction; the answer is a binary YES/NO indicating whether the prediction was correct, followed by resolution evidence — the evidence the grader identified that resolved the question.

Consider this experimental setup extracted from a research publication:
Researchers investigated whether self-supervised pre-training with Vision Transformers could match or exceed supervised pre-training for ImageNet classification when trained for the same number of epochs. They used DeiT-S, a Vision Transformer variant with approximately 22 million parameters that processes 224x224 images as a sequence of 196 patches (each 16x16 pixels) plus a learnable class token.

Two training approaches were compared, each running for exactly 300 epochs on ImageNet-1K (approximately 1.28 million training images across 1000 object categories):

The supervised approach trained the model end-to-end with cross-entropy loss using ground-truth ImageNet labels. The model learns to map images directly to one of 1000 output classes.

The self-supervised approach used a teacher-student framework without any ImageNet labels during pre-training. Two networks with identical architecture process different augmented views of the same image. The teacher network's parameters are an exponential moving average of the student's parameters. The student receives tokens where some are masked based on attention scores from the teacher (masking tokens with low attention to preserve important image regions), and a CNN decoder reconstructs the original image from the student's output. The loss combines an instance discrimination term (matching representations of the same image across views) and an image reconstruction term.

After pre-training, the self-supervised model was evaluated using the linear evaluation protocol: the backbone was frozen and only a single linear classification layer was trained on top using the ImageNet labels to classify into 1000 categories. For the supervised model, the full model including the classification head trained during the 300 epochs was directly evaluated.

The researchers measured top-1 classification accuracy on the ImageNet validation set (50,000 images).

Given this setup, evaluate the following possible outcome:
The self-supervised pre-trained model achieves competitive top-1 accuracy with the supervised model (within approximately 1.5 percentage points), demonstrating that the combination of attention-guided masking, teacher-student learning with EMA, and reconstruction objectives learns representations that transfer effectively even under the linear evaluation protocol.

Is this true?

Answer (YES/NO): YES